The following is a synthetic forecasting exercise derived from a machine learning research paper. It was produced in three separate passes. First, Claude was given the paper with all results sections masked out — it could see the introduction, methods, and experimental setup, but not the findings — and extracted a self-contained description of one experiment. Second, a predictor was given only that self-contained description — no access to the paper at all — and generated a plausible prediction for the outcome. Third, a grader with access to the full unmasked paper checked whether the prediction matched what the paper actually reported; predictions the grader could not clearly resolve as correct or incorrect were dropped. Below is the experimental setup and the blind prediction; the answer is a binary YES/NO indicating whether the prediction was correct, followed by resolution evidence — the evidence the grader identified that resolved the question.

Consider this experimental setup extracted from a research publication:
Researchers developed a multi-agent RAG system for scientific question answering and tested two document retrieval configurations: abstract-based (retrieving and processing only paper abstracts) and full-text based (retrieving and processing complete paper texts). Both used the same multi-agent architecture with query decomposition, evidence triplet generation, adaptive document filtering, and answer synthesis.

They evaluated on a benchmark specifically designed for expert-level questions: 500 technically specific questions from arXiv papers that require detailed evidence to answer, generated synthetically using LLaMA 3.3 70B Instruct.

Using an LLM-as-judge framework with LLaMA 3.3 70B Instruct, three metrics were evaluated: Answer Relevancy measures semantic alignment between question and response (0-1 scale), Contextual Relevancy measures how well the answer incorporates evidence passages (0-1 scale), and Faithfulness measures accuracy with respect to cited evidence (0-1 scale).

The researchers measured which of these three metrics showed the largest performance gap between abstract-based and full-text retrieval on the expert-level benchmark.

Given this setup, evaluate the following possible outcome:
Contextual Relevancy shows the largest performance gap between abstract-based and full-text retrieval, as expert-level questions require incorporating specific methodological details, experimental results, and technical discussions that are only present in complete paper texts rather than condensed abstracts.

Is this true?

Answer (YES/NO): NO